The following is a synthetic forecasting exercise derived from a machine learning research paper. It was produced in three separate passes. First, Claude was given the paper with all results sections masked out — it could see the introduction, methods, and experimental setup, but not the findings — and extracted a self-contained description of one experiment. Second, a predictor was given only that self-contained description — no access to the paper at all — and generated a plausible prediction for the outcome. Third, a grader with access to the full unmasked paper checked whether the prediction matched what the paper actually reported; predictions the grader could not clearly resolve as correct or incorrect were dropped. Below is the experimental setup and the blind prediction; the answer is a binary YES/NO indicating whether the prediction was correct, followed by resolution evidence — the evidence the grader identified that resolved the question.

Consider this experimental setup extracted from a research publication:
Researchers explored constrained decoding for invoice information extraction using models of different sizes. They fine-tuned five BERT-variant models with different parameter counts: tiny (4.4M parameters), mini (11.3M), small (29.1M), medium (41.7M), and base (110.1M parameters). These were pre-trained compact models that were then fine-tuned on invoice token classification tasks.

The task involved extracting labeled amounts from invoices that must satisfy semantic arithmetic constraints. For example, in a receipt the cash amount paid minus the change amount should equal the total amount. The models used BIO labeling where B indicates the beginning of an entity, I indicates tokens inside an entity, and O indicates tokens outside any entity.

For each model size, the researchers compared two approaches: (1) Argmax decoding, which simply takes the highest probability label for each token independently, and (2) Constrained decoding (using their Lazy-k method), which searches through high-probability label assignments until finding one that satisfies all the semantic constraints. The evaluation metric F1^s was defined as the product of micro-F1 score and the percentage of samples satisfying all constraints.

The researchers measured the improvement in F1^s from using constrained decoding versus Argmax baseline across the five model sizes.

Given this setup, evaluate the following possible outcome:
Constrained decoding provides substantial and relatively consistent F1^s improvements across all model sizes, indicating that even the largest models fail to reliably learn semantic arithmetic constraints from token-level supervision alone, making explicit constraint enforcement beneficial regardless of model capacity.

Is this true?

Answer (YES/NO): NO